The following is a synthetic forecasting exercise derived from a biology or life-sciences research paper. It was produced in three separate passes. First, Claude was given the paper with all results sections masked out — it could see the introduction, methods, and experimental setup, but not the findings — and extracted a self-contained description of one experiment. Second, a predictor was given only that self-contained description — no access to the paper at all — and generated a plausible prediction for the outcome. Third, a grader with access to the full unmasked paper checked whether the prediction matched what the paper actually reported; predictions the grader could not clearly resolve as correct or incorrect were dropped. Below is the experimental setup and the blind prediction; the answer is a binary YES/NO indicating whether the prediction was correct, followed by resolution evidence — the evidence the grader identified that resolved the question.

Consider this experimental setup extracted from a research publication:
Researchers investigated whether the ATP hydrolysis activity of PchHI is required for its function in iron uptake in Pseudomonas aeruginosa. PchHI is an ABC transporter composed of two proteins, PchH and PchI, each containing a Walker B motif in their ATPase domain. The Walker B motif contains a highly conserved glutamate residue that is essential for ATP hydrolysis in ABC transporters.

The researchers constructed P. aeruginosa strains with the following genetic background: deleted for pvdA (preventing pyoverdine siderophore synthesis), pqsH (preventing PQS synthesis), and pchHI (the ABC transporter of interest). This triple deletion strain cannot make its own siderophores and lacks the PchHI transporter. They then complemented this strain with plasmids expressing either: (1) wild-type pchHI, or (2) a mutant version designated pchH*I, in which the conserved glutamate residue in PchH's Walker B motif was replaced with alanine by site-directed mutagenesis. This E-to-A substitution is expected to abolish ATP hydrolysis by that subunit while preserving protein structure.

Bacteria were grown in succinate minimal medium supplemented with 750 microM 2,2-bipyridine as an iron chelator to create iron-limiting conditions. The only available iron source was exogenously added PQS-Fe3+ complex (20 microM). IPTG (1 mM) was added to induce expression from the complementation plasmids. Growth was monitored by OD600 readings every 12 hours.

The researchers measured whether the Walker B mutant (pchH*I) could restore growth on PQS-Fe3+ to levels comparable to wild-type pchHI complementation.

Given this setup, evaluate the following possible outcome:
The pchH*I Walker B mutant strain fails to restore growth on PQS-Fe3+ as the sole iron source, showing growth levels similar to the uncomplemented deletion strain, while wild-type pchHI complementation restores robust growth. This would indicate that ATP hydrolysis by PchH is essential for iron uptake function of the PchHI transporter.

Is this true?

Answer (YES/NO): YES